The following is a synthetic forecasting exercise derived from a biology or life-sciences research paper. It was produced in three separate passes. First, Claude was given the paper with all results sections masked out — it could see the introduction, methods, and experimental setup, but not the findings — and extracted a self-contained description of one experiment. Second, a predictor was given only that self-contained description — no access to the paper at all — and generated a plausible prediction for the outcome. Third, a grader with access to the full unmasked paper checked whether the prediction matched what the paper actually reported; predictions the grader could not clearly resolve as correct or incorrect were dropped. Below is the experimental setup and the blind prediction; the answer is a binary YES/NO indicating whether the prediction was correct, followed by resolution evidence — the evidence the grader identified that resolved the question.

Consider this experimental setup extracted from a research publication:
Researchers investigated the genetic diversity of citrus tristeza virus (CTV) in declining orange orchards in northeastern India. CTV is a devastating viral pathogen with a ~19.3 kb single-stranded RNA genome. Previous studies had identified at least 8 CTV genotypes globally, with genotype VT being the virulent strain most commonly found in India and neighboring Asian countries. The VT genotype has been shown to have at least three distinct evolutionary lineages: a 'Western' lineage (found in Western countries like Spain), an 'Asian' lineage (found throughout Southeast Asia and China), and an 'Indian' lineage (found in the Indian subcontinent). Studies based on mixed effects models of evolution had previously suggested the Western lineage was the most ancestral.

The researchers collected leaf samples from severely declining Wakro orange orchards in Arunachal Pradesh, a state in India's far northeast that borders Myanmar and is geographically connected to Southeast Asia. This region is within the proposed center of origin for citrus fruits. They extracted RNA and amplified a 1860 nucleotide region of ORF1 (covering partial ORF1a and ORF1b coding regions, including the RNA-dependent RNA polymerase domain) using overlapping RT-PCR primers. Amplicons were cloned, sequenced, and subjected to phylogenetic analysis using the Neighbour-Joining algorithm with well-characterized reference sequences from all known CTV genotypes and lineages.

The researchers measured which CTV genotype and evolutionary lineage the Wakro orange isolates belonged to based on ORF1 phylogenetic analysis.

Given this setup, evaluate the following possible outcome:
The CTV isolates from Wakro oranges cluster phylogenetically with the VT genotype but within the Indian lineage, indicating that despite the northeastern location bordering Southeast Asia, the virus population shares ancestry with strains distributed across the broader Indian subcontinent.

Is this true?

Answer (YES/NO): NO